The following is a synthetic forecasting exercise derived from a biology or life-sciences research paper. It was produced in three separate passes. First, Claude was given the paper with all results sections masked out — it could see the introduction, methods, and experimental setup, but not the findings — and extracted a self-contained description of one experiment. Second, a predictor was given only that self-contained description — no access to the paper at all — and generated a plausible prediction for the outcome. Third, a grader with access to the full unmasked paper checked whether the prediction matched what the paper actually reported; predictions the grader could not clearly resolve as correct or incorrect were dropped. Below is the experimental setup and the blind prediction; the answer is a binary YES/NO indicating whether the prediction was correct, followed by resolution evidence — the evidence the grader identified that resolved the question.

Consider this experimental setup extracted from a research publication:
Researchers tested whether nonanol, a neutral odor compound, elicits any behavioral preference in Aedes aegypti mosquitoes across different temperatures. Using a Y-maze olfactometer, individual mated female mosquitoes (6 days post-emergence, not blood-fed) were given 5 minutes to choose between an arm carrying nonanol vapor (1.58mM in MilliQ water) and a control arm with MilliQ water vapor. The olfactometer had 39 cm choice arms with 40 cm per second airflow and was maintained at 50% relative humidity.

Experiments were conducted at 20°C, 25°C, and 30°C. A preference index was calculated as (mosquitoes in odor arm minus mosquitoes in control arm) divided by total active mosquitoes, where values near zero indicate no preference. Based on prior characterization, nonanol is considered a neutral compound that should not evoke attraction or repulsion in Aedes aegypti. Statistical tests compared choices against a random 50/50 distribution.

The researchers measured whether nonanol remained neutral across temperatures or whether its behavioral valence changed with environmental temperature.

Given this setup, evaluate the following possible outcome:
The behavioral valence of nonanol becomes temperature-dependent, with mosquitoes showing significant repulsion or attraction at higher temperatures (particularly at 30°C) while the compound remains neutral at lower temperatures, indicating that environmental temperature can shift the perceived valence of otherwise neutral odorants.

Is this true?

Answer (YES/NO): NO